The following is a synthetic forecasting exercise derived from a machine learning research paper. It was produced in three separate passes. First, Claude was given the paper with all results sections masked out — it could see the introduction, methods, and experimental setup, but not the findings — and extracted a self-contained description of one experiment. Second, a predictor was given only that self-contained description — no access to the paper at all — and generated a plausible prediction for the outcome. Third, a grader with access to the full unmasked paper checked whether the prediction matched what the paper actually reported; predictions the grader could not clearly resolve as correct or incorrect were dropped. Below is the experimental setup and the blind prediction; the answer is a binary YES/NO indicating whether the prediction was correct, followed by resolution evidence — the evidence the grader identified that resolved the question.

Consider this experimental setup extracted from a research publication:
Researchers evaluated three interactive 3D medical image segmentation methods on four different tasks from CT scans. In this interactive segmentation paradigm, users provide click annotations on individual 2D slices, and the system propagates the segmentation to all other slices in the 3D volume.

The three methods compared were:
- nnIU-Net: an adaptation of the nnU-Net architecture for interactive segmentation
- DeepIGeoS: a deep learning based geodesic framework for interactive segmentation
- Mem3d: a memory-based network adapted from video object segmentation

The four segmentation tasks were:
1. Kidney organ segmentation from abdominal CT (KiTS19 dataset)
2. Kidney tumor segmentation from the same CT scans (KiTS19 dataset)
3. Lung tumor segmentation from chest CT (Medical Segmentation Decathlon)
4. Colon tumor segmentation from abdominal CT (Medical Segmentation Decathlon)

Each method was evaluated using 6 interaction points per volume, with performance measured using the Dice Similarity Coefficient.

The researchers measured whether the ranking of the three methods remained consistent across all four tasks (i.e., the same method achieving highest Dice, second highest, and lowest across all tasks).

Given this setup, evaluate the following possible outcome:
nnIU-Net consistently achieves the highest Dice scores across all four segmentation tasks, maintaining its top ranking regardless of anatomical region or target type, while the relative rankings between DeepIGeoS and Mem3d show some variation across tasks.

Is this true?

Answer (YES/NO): NO